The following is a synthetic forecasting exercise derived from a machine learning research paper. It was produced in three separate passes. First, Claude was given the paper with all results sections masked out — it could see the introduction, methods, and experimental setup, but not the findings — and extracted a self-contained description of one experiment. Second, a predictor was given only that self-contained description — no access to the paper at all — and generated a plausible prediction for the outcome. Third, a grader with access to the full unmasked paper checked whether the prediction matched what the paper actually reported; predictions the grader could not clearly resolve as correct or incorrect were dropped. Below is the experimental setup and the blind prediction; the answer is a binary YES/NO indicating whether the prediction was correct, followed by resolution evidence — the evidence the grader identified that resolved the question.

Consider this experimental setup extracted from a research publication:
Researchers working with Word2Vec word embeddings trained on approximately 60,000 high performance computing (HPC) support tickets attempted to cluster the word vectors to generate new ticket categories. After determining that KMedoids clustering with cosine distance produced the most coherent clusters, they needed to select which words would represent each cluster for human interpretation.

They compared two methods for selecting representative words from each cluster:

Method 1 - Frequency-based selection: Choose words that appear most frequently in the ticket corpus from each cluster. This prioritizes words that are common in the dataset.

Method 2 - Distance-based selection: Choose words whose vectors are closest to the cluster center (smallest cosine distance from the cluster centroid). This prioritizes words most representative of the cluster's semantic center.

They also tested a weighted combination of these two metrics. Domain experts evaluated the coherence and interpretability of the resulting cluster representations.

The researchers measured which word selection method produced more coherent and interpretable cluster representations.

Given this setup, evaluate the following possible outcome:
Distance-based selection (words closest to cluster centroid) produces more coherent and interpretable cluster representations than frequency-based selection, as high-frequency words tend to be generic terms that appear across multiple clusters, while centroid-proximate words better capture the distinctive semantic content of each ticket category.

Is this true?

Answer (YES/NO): NO